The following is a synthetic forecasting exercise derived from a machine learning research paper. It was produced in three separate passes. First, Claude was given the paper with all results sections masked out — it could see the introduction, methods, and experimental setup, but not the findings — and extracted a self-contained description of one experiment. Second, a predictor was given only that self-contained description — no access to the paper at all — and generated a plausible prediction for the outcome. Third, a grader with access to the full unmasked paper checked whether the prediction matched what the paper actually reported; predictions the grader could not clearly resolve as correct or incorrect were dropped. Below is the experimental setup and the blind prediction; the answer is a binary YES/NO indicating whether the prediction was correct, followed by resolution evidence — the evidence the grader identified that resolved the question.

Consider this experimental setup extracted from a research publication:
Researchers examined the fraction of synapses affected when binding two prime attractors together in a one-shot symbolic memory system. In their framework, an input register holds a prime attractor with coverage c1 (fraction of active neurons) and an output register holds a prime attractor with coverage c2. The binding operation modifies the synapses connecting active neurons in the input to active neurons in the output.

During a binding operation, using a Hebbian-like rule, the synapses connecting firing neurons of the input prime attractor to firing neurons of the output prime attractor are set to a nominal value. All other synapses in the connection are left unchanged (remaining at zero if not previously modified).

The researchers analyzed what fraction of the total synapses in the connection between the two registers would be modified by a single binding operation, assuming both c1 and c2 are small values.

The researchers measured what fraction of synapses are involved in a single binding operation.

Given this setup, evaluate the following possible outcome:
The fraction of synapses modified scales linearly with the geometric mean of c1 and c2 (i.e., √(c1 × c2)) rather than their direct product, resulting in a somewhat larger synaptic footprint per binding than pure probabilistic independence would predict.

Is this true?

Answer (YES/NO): NO